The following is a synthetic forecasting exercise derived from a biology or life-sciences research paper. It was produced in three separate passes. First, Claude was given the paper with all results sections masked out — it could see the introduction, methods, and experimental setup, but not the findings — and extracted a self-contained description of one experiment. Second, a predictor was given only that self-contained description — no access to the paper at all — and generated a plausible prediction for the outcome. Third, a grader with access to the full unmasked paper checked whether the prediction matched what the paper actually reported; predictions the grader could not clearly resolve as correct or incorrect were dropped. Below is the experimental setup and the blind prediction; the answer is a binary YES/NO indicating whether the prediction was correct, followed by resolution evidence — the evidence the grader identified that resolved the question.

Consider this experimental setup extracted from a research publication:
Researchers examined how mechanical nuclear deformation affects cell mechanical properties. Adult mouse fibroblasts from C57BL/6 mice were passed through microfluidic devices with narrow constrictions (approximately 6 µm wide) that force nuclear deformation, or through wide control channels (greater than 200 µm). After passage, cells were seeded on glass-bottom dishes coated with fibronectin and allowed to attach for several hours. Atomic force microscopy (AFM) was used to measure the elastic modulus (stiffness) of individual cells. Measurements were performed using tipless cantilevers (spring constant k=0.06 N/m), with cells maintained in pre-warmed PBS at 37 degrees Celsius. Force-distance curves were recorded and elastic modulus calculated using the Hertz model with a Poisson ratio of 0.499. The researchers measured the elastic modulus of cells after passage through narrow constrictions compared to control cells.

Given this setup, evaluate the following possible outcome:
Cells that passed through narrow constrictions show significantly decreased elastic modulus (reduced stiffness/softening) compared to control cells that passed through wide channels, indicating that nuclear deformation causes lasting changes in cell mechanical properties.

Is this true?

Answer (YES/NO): YES